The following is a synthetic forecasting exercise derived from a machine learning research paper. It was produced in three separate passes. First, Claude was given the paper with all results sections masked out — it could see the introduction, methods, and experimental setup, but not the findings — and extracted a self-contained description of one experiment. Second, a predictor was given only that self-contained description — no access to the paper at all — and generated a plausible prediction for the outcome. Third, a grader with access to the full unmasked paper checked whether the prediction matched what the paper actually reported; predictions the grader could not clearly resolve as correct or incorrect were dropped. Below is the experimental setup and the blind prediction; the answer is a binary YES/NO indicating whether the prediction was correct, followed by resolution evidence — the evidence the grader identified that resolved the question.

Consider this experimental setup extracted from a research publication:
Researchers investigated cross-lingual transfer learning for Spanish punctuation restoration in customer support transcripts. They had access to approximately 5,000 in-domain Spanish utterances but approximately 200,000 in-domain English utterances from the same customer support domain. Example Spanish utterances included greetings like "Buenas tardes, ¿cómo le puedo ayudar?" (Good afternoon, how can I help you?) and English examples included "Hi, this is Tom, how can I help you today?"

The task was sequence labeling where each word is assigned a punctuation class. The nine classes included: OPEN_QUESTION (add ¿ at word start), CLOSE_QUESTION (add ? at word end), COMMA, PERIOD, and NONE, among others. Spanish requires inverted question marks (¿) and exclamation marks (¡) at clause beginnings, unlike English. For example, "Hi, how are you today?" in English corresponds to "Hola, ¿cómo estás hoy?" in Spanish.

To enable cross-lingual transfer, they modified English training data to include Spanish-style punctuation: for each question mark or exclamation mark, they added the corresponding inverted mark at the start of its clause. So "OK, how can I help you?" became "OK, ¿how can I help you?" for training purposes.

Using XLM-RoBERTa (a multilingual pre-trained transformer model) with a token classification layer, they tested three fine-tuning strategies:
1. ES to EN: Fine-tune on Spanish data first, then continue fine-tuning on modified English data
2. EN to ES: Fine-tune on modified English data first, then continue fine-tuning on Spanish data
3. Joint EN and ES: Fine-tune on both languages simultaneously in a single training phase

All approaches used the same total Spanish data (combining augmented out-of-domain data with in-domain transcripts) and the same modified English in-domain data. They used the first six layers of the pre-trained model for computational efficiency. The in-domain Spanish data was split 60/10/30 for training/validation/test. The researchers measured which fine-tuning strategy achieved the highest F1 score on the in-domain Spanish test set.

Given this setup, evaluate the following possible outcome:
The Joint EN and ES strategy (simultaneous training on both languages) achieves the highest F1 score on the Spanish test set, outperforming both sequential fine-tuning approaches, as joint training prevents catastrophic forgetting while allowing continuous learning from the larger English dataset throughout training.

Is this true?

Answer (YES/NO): YES